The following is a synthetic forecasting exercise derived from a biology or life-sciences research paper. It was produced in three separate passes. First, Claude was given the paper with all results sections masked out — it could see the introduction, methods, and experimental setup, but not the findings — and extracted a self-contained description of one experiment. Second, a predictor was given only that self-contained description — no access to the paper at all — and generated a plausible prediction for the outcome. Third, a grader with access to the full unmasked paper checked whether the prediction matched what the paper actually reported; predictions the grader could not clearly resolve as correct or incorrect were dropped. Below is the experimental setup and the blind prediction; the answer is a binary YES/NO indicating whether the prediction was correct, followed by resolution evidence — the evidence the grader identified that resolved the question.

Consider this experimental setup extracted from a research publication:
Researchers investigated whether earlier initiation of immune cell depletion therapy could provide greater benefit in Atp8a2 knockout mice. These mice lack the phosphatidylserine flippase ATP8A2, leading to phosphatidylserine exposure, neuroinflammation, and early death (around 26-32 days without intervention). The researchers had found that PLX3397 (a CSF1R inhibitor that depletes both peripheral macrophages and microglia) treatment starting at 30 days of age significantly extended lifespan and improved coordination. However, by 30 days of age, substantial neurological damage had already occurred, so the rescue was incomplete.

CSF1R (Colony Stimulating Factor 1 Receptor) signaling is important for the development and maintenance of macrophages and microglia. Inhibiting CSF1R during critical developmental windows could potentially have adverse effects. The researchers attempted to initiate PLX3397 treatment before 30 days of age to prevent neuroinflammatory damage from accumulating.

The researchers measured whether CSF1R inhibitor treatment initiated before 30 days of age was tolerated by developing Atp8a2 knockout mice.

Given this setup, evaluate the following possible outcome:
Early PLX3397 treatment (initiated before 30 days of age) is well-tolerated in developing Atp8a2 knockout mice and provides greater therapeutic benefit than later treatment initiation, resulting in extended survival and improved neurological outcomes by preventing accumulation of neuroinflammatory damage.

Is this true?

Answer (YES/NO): NO